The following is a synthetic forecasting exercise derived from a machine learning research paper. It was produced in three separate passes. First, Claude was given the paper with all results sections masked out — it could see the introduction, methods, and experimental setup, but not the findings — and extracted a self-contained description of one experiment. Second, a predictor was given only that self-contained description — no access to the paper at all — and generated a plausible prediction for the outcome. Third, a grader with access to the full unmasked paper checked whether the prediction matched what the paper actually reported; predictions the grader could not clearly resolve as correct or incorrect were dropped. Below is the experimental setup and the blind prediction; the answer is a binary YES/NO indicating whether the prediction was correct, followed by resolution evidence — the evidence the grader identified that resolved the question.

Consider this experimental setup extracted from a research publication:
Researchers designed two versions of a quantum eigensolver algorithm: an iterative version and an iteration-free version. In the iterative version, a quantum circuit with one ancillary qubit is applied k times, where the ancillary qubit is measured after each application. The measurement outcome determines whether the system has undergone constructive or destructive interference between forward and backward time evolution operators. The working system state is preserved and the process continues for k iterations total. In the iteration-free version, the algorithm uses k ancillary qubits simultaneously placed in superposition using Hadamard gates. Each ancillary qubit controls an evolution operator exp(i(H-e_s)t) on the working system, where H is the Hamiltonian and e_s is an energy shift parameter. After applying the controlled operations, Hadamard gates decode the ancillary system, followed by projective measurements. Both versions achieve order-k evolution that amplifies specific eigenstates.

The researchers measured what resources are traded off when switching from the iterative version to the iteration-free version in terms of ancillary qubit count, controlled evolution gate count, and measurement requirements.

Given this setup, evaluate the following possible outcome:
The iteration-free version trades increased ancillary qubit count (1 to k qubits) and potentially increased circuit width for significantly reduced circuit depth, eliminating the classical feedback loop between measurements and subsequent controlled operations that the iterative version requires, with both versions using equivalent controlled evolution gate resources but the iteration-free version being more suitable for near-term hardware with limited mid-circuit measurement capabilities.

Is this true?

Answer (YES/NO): NO